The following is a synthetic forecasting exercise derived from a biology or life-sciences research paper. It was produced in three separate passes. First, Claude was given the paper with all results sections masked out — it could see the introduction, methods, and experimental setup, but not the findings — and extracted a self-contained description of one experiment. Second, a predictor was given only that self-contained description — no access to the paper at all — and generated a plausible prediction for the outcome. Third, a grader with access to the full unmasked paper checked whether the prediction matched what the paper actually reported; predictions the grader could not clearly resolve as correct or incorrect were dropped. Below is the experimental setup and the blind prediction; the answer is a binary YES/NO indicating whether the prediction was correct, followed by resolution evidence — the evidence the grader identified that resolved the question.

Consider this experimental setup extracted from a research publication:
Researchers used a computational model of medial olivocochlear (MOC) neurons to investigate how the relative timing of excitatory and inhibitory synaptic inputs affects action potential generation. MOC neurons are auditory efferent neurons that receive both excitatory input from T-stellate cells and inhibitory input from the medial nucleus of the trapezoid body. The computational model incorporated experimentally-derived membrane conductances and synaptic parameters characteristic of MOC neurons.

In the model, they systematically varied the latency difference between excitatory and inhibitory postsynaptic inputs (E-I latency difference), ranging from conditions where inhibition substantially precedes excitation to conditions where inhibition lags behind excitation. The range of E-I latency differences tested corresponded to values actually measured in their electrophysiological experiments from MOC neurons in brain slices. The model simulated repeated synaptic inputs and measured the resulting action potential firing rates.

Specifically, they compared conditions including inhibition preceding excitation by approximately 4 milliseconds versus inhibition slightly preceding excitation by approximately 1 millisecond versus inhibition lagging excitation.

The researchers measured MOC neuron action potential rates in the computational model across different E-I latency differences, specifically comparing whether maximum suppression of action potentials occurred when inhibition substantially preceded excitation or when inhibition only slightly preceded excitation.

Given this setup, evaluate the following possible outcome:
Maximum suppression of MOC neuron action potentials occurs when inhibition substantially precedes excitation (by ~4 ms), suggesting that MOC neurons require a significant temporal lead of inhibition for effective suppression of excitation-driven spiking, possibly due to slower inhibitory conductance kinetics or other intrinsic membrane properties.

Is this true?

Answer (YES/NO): NO